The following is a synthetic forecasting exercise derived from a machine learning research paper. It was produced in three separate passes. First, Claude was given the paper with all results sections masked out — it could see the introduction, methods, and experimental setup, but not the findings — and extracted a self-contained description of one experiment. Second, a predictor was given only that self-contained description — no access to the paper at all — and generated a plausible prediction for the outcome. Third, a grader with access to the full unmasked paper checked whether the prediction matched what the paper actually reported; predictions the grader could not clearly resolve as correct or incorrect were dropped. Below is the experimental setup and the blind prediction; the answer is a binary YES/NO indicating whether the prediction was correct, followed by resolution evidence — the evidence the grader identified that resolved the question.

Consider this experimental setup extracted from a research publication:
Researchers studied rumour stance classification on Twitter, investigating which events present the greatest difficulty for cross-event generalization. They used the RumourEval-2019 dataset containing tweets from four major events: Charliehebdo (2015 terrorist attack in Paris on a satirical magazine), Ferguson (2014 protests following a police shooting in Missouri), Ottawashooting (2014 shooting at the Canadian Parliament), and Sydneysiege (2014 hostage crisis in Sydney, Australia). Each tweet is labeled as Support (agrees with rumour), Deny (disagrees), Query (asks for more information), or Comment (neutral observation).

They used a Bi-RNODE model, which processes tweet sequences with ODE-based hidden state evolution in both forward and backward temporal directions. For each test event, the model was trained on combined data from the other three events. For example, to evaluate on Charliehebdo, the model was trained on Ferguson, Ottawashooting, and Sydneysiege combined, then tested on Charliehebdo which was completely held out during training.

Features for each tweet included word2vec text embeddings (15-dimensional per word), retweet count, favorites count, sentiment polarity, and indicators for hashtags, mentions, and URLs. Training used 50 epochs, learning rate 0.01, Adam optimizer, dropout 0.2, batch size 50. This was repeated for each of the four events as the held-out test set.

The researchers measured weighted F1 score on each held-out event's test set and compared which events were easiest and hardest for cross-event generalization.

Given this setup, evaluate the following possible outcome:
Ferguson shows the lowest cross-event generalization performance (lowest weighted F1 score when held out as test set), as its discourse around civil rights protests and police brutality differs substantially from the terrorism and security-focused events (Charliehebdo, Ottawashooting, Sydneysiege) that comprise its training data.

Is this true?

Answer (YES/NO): NO